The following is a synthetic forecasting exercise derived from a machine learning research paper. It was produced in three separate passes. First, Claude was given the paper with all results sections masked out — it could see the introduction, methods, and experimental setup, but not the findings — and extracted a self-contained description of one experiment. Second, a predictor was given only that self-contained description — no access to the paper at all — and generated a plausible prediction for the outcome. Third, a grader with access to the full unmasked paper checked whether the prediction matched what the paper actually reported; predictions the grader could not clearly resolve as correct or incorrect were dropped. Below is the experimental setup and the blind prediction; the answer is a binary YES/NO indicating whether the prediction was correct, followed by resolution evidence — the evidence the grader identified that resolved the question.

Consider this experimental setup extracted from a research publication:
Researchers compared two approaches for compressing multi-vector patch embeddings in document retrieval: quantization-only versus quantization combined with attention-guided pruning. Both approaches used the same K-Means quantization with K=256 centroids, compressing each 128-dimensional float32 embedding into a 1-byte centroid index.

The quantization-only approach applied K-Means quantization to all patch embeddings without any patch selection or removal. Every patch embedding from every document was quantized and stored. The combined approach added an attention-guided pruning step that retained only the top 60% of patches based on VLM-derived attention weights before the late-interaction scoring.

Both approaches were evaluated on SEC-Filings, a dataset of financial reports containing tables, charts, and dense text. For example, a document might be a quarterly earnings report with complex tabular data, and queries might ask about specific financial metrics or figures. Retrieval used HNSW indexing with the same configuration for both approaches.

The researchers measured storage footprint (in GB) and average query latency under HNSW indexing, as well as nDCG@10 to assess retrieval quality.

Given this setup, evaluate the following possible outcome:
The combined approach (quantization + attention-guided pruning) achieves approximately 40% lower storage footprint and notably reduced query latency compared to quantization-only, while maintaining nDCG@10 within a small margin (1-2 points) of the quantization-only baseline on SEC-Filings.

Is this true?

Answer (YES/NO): NO